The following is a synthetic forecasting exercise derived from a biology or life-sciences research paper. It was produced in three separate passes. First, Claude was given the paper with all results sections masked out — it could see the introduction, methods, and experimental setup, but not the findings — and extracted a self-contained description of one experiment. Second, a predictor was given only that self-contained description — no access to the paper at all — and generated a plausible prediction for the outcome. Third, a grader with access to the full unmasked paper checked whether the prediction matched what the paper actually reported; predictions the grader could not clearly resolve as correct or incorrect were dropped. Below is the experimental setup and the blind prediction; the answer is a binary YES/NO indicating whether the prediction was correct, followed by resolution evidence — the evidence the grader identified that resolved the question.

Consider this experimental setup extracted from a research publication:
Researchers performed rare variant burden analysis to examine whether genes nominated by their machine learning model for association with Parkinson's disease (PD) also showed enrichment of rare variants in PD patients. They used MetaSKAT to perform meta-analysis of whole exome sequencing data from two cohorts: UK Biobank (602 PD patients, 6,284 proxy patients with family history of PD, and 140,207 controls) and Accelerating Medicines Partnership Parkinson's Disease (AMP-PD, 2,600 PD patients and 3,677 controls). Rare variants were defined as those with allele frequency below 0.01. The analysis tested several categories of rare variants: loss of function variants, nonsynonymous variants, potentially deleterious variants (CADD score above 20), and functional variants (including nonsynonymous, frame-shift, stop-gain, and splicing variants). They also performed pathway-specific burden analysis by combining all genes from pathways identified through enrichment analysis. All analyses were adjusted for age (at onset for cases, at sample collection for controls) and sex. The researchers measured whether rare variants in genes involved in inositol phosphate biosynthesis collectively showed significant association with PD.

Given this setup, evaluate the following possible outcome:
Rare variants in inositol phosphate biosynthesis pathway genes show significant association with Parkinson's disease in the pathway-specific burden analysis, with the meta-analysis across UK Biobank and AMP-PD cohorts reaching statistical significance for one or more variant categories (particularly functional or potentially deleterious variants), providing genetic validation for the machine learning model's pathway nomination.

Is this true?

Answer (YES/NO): YES